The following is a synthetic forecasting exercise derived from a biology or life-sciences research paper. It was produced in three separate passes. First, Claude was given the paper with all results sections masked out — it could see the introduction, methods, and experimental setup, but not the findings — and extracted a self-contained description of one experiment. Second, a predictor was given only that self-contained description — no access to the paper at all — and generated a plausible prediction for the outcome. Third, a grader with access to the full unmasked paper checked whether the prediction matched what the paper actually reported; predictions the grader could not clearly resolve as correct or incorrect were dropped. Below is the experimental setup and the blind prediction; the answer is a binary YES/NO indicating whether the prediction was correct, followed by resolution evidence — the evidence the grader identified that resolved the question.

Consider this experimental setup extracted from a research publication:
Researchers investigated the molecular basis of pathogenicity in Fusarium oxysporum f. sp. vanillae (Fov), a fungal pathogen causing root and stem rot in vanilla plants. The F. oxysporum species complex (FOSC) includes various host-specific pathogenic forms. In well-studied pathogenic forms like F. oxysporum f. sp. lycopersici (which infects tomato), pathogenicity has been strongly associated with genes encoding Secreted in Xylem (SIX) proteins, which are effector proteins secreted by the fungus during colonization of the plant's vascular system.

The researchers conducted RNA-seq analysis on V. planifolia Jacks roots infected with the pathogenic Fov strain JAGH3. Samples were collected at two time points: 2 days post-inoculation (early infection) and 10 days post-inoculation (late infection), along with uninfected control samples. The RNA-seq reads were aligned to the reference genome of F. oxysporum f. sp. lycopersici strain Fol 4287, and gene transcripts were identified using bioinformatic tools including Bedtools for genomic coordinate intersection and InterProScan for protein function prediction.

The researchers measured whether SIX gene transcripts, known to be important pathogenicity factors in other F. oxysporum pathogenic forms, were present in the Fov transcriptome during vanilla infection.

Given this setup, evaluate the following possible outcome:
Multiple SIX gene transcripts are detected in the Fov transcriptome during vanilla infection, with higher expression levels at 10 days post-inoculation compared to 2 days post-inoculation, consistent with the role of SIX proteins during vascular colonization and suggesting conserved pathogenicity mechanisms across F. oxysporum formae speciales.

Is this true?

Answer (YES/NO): NO